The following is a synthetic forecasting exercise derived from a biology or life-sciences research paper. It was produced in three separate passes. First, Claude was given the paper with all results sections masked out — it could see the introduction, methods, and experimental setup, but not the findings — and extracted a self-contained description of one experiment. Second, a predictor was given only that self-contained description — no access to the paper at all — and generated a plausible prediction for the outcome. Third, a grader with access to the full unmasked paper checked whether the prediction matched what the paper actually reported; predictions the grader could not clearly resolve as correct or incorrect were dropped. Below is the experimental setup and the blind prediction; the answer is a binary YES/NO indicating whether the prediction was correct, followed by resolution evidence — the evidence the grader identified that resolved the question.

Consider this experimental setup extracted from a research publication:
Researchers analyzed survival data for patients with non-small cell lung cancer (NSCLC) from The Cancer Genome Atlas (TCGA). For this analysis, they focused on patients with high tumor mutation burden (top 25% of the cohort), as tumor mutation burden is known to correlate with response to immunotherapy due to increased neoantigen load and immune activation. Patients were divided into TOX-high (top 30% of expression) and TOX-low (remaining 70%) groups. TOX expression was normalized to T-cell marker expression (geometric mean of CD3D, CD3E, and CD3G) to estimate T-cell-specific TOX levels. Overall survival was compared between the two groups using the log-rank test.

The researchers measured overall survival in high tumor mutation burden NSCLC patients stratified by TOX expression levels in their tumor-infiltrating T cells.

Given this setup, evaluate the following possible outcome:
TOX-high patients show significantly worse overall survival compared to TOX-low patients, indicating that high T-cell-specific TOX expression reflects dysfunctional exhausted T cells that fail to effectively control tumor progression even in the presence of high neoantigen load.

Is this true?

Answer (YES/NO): YES